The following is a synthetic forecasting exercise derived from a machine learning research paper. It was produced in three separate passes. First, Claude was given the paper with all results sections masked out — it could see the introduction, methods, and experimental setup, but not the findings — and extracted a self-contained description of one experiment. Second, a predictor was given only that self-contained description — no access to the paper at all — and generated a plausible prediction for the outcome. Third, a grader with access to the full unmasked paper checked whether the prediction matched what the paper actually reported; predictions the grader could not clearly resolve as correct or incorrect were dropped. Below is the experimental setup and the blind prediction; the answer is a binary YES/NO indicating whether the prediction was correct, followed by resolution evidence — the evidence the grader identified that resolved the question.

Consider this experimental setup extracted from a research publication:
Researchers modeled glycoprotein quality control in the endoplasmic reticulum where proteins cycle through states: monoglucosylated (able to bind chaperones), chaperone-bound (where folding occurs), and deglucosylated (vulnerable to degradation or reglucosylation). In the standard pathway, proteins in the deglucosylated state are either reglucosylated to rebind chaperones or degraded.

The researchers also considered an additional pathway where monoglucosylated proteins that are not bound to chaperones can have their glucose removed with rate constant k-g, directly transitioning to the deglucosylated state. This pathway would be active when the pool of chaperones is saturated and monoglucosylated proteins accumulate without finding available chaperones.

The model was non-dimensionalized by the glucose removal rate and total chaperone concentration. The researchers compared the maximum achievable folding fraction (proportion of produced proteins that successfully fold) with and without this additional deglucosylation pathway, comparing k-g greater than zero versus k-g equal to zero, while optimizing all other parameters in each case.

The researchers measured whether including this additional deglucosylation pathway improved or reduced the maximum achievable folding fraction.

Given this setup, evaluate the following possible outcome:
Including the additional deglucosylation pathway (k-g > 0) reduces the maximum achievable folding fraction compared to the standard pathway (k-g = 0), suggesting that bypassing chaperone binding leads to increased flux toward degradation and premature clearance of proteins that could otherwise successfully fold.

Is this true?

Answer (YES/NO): NO